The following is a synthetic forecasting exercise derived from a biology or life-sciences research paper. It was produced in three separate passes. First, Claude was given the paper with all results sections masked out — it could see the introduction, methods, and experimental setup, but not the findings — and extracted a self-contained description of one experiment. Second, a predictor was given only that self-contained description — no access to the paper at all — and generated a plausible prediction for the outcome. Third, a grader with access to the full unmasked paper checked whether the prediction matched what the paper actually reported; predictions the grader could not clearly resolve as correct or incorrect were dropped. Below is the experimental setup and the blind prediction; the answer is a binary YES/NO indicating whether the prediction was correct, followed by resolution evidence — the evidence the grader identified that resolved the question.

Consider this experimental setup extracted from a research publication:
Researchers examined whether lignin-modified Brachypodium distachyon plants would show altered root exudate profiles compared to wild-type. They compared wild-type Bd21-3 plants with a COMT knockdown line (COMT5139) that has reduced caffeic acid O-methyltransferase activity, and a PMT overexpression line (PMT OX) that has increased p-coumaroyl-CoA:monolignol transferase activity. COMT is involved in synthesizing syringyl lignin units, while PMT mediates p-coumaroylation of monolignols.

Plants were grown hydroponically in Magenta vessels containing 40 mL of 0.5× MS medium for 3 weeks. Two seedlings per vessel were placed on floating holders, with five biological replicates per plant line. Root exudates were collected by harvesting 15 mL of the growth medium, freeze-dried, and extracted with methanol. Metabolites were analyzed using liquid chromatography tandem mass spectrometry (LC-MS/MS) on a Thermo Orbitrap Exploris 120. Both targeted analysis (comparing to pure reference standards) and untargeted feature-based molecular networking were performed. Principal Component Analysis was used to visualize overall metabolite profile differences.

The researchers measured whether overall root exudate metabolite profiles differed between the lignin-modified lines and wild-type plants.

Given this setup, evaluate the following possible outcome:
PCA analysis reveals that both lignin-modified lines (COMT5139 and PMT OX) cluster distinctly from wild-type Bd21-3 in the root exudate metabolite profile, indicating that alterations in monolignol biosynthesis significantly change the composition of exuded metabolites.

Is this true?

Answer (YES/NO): NO